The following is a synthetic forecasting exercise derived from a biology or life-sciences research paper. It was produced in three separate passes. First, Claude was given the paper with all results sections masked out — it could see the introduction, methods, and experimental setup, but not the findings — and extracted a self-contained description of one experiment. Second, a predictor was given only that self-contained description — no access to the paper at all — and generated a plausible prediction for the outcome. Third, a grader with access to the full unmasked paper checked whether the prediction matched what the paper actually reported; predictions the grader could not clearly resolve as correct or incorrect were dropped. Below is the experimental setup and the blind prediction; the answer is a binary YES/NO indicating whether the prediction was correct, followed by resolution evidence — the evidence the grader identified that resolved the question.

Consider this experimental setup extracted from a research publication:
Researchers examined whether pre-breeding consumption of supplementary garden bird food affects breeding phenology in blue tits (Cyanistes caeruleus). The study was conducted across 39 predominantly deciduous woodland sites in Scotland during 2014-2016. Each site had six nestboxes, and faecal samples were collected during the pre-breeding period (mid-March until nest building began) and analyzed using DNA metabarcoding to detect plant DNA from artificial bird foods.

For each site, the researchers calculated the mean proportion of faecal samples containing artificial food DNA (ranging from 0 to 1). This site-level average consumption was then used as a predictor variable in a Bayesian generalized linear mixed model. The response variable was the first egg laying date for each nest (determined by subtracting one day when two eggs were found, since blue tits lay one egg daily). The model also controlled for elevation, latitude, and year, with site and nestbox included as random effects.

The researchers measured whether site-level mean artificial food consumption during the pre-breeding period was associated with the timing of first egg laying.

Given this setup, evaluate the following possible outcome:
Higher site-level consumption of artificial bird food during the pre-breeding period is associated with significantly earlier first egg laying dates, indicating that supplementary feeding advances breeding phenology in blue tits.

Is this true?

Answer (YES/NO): YES